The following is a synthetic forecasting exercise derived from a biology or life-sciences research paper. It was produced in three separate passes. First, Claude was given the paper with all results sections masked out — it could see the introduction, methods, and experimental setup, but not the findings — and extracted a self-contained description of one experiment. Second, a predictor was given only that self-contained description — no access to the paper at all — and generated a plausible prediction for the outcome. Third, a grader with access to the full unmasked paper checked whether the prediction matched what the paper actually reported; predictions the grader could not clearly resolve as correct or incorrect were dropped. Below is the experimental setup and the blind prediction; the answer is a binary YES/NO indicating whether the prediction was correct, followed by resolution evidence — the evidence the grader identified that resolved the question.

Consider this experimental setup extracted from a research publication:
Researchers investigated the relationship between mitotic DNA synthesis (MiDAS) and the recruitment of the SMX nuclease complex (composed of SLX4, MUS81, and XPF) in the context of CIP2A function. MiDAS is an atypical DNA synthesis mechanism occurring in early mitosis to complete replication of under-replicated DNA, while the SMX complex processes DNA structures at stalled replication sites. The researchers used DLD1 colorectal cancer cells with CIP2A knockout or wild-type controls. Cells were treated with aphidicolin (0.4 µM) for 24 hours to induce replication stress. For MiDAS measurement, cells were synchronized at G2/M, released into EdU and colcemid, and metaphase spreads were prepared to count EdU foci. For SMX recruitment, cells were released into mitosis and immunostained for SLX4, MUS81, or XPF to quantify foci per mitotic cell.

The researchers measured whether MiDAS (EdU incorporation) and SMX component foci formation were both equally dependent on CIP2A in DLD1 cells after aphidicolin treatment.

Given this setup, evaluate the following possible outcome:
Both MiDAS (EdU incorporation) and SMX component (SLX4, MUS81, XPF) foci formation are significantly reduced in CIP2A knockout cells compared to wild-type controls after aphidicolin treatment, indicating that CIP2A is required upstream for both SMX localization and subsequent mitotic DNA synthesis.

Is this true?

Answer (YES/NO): NO